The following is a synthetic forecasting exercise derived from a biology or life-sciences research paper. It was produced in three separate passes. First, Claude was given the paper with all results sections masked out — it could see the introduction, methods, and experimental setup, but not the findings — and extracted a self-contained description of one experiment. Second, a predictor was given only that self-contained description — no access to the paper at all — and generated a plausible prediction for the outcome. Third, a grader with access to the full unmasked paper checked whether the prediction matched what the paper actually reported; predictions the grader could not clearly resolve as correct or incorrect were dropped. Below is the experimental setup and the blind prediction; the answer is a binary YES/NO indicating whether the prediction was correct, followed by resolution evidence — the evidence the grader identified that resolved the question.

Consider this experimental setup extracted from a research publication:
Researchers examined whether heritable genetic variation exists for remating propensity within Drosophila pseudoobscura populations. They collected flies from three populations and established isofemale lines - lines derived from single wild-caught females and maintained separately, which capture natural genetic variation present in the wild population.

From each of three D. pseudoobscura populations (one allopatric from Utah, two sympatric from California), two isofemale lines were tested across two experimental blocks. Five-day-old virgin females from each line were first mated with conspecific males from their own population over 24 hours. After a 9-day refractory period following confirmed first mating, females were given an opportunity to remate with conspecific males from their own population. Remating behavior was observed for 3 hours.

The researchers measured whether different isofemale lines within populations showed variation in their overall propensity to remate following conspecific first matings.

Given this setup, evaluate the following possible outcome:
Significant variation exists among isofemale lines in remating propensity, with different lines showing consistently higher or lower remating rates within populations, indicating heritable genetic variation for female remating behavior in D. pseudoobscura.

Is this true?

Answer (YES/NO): YES